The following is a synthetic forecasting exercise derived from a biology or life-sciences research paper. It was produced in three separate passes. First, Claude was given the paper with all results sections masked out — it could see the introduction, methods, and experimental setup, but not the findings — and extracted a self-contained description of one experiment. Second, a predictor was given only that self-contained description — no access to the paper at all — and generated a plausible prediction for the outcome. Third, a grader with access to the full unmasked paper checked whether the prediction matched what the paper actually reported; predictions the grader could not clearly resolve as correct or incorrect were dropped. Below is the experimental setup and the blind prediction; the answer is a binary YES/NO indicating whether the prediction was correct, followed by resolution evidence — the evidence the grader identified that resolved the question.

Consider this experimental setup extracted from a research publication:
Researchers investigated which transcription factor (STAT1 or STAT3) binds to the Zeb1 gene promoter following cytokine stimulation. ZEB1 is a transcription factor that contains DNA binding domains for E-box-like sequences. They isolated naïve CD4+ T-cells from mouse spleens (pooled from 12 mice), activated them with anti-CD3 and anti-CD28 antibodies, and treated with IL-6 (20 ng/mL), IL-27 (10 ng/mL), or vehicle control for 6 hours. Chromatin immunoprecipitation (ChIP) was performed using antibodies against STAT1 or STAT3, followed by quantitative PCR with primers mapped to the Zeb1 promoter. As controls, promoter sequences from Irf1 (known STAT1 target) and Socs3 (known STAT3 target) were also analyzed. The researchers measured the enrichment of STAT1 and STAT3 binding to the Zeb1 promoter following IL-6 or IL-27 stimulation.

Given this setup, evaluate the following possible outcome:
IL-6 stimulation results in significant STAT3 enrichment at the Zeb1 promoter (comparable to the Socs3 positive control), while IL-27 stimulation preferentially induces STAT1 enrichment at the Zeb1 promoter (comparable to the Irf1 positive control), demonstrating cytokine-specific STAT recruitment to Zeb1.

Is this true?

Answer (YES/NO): NO